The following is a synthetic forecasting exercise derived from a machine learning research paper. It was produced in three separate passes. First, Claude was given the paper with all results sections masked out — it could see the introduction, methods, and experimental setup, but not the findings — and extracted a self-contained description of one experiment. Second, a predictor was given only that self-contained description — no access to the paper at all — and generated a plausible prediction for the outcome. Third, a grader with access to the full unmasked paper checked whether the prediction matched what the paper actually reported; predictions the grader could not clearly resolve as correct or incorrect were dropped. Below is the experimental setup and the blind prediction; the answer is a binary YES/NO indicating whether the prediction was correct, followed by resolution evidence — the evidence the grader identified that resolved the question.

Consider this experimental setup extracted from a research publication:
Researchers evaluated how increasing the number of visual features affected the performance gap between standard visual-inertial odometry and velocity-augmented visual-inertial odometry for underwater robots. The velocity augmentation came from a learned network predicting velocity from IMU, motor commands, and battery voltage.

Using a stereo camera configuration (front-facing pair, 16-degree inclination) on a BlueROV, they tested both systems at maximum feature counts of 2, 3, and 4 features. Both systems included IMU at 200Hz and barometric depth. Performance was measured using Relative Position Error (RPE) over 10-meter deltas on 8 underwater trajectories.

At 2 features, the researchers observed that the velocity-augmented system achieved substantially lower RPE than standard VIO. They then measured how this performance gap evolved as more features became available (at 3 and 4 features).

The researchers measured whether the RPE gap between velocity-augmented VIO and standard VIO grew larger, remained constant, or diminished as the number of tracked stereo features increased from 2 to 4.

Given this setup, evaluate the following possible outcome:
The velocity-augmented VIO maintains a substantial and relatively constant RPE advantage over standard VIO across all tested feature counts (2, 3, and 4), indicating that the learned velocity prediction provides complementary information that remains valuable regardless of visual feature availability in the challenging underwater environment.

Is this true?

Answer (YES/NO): NO